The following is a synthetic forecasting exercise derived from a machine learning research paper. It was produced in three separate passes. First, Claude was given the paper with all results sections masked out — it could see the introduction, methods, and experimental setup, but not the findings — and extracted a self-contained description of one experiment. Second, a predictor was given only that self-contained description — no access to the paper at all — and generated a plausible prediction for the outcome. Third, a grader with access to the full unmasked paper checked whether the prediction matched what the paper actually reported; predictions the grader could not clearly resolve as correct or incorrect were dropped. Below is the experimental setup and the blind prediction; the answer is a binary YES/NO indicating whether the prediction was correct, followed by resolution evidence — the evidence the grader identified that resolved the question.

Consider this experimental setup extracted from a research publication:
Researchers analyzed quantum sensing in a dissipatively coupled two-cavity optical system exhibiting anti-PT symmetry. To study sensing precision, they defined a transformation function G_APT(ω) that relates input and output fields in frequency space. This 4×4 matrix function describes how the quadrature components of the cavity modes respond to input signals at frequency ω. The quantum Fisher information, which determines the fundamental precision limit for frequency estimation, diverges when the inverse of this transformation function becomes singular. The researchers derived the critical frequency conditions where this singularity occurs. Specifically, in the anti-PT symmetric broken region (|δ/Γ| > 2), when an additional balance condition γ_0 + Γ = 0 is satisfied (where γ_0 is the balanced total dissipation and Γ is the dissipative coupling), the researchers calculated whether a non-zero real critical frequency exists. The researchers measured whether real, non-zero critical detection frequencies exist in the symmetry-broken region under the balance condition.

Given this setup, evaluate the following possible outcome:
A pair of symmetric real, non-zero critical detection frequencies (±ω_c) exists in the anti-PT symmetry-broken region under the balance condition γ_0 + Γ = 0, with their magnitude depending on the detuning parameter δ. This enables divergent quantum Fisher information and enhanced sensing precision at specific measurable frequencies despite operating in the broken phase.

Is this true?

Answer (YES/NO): YES